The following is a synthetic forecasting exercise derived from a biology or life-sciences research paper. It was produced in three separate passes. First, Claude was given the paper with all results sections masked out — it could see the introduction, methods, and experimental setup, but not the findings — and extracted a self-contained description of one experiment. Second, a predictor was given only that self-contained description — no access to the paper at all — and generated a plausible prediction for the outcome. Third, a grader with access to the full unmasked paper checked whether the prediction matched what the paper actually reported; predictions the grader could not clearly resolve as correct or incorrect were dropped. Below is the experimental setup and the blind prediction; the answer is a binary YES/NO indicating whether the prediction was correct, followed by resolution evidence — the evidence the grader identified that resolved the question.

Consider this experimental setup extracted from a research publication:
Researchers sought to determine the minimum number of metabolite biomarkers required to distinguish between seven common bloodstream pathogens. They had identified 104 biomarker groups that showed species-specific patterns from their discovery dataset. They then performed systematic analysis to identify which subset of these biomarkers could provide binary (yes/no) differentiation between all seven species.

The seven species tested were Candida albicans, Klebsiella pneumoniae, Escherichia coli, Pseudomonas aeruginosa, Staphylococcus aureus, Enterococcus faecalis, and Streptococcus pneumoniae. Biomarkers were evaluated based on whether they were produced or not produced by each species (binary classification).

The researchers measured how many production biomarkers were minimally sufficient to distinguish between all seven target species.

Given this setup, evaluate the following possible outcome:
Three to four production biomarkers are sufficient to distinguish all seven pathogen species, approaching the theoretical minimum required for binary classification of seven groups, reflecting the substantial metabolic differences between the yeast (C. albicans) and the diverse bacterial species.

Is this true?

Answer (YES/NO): NO